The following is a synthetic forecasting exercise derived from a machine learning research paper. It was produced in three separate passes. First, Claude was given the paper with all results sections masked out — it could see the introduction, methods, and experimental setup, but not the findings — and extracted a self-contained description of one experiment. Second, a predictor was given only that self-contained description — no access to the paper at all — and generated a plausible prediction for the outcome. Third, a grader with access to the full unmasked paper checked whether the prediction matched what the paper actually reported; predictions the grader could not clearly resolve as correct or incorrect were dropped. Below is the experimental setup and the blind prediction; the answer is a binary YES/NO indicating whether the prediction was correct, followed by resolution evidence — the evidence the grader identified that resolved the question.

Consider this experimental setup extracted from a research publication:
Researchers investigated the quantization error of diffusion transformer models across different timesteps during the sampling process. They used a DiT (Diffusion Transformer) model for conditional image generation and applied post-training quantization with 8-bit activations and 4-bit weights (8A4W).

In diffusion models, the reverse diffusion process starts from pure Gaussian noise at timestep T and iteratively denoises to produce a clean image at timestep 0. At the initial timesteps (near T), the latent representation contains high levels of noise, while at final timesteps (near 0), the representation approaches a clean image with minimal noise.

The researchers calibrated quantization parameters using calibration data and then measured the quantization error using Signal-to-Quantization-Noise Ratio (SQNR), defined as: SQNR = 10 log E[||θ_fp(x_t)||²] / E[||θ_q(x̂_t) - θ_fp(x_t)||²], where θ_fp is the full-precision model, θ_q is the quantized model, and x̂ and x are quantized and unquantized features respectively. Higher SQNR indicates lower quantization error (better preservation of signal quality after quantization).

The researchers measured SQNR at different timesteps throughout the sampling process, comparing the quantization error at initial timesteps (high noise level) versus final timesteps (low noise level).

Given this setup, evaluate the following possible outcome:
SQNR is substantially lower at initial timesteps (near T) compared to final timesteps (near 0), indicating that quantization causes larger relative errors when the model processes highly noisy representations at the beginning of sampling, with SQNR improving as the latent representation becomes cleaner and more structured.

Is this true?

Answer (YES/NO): NO